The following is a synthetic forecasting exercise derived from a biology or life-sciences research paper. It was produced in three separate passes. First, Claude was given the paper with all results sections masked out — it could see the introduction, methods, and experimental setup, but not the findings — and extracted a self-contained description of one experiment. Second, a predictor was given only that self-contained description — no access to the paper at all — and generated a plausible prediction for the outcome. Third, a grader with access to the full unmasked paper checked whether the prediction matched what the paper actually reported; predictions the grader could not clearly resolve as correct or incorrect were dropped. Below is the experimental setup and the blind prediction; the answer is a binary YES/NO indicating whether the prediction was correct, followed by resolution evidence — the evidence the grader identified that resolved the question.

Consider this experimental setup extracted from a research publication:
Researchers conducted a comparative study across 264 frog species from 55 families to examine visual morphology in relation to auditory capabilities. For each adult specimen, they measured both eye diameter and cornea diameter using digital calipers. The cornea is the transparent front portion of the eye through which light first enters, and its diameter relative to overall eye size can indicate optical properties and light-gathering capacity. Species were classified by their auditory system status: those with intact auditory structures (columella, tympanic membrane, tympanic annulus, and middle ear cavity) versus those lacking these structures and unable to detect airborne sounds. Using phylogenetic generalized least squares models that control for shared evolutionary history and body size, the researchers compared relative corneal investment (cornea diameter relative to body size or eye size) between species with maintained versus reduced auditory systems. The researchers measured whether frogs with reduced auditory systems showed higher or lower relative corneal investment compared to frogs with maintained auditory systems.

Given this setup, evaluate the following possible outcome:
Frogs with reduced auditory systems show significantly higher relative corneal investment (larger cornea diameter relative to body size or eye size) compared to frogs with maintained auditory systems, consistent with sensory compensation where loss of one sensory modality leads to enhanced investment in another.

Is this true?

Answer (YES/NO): NO